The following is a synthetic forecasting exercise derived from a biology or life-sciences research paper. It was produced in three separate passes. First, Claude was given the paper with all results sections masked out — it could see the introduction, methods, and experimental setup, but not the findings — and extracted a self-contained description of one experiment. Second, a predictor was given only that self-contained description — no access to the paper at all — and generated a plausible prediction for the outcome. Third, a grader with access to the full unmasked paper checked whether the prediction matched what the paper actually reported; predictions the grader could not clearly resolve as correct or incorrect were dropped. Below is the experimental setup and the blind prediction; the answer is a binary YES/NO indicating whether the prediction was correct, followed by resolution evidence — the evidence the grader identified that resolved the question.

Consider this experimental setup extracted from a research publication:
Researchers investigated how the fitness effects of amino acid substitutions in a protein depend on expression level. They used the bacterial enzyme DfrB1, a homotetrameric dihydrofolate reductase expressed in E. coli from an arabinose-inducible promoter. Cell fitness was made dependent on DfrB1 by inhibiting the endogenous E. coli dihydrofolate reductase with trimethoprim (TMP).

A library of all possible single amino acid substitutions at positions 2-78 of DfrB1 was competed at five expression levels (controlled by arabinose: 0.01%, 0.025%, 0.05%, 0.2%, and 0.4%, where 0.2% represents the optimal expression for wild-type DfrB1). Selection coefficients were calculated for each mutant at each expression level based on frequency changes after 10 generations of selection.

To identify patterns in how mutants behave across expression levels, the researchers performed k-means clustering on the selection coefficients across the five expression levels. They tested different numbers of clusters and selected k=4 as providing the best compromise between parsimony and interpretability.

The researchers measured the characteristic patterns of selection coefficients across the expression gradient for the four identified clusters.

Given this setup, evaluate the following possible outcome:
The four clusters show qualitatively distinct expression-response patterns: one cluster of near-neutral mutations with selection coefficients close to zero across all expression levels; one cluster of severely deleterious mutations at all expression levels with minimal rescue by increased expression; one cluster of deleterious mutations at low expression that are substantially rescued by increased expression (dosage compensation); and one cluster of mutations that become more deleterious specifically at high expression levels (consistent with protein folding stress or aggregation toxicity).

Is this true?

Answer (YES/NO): NO